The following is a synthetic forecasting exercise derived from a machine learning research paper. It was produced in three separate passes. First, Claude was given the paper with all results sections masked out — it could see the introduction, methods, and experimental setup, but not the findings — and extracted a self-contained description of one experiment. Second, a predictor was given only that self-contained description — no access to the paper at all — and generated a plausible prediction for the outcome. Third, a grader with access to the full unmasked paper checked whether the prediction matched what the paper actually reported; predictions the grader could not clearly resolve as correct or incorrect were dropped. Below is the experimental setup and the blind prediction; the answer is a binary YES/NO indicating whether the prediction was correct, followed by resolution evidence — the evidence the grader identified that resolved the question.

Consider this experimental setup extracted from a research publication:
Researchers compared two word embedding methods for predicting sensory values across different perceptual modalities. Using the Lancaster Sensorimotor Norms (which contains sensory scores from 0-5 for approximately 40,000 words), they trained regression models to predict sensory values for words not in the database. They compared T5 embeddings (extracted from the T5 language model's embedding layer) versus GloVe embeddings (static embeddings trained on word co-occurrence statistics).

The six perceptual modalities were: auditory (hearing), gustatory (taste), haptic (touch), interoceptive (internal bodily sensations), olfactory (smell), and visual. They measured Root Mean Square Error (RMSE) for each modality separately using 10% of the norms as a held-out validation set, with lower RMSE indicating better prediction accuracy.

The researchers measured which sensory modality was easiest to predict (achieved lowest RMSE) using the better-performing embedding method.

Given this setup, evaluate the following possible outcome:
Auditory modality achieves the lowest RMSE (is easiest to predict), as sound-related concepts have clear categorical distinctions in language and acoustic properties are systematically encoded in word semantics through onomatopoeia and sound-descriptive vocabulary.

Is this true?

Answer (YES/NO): NO